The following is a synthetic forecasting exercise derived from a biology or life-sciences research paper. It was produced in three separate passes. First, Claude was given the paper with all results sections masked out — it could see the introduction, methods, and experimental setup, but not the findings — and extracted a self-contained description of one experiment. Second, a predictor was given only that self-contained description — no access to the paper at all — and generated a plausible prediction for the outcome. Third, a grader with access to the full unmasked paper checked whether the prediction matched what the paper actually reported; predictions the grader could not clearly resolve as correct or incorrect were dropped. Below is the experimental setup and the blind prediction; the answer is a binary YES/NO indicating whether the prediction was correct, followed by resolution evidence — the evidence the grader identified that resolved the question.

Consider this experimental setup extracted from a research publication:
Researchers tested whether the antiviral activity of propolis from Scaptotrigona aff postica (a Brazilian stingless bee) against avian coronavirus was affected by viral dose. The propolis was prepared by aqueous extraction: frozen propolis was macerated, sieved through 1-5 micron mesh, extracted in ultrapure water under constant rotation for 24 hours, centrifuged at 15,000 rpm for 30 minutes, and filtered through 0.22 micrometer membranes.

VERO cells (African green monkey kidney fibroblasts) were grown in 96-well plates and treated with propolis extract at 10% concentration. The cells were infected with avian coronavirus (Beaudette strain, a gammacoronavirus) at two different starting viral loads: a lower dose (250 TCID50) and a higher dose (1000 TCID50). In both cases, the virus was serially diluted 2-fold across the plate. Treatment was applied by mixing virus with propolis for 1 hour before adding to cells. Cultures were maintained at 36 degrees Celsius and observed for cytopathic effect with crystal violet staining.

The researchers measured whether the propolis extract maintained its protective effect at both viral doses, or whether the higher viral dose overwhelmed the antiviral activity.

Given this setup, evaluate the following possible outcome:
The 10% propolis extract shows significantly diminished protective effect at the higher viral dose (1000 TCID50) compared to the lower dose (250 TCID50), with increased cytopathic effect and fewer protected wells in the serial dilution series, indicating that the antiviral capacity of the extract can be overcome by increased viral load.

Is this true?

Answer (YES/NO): NO